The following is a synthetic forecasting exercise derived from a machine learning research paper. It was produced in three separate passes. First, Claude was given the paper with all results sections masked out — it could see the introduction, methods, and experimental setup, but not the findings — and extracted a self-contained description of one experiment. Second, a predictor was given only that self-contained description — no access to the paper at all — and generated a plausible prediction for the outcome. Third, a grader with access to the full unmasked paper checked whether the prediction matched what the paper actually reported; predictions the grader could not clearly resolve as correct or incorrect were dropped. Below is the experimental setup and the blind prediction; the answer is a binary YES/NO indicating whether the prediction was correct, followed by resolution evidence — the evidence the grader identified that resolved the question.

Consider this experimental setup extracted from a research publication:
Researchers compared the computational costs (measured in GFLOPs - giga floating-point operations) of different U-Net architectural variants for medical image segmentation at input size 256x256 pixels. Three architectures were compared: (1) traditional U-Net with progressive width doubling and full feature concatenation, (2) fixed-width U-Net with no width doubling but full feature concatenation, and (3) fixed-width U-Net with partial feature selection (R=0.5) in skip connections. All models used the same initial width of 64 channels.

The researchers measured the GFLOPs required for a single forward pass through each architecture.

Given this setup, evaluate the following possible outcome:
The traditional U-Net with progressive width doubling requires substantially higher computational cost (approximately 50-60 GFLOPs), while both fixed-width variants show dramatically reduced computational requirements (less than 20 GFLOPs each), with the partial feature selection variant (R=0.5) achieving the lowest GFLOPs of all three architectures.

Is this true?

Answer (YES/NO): NO